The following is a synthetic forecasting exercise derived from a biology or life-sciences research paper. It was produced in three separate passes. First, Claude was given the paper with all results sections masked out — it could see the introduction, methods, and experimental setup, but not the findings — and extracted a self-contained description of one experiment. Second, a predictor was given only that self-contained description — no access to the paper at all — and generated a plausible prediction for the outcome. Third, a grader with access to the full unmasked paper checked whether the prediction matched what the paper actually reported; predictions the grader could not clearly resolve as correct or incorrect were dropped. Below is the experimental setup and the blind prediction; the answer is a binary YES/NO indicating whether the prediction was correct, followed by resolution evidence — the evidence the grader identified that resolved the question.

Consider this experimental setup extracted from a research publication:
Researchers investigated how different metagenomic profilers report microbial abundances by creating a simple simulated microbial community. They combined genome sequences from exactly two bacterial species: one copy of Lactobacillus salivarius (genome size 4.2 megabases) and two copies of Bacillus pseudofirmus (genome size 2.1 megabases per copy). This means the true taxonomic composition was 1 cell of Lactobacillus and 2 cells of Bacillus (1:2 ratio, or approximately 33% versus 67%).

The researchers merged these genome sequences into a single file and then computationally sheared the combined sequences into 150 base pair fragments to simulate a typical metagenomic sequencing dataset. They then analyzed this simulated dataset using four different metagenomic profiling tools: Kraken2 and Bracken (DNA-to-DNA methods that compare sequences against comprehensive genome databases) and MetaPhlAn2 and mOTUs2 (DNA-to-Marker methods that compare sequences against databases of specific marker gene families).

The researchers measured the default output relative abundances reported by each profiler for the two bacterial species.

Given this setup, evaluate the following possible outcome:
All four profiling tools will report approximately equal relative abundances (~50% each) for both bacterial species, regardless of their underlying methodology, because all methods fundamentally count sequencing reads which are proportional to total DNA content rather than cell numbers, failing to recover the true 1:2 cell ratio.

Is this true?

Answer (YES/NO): NO